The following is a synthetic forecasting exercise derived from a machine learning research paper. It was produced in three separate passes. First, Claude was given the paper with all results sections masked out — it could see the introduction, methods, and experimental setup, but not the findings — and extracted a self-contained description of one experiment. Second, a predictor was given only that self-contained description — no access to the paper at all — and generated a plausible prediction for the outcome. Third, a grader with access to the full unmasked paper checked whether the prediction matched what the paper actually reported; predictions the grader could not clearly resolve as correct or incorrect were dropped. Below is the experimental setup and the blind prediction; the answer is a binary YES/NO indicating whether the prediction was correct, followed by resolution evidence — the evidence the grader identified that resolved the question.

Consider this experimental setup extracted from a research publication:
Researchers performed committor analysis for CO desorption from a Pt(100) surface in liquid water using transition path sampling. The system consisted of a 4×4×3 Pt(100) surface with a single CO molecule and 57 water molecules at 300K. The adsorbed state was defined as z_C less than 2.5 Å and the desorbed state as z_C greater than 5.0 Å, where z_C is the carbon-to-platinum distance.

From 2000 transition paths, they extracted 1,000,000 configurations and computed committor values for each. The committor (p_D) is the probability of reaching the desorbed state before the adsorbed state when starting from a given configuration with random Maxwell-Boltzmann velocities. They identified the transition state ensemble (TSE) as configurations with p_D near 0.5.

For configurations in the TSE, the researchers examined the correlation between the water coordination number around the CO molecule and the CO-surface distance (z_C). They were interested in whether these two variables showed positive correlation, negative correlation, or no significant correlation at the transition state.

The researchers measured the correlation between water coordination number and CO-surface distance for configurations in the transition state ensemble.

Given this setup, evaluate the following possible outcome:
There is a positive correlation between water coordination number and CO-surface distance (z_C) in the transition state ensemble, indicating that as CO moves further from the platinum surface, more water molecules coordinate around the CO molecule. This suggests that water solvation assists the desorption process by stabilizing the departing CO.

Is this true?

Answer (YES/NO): YES